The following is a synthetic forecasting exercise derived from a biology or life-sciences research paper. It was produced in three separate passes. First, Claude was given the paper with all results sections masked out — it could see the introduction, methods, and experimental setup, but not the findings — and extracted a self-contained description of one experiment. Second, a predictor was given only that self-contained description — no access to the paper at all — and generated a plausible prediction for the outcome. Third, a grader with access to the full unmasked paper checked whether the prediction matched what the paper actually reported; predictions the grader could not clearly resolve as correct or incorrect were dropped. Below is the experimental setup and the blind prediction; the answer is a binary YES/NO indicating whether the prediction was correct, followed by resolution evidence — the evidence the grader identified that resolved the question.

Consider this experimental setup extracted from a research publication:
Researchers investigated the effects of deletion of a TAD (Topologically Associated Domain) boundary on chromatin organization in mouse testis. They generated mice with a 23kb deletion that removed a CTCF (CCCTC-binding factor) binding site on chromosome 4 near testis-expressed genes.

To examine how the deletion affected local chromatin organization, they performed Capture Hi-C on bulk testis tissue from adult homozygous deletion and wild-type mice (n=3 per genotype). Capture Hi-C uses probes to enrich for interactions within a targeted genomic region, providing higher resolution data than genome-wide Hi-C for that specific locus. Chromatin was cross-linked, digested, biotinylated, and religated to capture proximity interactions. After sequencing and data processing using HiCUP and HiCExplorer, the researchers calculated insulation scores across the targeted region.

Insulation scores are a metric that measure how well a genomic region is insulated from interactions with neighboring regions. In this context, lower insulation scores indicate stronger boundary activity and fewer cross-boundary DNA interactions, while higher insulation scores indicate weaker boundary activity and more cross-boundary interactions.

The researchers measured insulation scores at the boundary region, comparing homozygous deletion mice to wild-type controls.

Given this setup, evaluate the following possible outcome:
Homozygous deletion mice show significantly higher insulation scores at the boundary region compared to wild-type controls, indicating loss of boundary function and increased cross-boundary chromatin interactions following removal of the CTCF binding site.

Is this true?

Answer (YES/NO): NO